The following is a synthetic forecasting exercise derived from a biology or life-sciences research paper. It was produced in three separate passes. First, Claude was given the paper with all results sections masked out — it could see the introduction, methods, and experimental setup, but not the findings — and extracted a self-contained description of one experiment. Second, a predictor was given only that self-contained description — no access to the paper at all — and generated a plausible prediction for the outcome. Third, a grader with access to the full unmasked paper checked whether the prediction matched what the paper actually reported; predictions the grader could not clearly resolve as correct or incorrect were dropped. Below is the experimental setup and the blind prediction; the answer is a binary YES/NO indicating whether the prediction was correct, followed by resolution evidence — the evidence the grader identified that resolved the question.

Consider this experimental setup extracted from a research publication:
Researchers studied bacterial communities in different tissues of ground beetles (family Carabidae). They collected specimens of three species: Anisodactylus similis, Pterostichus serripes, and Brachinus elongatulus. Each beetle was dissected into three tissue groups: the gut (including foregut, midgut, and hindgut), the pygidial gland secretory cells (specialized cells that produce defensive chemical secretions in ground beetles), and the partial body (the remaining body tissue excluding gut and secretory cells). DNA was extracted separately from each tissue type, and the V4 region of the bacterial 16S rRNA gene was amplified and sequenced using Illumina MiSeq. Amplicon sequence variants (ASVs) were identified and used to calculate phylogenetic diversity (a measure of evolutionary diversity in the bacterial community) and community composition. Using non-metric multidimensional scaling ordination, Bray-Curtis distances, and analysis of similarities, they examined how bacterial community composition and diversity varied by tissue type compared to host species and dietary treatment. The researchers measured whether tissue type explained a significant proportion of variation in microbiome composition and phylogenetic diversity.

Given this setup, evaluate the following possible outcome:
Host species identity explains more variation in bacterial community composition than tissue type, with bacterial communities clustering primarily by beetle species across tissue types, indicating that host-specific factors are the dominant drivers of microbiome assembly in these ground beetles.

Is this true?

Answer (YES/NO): YES